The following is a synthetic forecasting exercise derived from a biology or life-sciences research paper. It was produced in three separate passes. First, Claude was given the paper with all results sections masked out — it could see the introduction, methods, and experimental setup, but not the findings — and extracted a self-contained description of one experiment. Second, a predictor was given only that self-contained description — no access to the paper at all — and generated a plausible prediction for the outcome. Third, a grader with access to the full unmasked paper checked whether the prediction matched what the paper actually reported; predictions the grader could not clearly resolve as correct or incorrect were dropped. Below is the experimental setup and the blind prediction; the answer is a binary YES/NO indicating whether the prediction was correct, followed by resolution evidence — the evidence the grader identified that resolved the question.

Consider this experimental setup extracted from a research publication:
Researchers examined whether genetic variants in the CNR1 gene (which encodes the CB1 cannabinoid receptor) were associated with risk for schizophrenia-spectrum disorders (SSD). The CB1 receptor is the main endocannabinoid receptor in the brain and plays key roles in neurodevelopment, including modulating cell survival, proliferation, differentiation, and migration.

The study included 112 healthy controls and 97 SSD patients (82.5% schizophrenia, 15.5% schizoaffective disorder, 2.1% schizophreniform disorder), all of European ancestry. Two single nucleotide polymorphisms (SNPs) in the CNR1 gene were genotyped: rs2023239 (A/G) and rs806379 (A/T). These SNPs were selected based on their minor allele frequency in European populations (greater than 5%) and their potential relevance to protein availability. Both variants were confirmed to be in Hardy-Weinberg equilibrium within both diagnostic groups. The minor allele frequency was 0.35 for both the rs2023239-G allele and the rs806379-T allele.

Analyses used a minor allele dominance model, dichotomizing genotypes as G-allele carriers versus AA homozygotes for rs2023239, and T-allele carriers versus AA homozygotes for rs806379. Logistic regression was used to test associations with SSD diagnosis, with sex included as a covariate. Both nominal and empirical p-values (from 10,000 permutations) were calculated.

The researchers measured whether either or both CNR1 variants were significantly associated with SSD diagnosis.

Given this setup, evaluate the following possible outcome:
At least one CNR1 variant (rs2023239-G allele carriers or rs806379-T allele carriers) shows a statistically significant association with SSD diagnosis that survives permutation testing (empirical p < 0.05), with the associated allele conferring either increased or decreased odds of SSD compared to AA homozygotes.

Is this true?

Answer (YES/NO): YES